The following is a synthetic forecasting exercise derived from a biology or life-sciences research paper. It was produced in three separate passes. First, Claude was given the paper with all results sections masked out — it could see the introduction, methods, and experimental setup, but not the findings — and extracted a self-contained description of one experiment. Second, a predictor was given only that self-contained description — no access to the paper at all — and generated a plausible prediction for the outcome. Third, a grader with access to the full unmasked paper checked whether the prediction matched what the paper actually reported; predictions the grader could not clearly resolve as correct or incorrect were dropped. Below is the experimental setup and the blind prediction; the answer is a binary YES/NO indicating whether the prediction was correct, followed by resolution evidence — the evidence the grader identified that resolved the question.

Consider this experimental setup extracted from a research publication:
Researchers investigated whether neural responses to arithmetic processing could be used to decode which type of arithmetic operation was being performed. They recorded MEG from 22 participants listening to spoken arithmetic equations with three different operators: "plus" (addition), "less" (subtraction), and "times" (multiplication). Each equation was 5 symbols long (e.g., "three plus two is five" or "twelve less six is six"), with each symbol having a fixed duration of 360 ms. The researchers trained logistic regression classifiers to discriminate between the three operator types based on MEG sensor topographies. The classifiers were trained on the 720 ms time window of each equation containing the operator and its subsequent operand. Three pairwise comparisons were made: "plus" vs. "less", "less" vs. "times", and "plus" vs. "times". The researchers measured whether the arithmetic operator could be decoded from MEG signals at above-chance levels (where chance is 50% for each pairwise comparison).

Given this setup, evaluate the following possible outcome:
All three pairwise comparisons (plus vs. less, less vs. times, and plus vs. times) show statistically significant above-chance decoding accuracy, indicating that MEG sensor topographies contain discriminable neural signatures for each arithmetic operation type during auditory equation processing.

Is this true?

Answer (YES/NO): YES